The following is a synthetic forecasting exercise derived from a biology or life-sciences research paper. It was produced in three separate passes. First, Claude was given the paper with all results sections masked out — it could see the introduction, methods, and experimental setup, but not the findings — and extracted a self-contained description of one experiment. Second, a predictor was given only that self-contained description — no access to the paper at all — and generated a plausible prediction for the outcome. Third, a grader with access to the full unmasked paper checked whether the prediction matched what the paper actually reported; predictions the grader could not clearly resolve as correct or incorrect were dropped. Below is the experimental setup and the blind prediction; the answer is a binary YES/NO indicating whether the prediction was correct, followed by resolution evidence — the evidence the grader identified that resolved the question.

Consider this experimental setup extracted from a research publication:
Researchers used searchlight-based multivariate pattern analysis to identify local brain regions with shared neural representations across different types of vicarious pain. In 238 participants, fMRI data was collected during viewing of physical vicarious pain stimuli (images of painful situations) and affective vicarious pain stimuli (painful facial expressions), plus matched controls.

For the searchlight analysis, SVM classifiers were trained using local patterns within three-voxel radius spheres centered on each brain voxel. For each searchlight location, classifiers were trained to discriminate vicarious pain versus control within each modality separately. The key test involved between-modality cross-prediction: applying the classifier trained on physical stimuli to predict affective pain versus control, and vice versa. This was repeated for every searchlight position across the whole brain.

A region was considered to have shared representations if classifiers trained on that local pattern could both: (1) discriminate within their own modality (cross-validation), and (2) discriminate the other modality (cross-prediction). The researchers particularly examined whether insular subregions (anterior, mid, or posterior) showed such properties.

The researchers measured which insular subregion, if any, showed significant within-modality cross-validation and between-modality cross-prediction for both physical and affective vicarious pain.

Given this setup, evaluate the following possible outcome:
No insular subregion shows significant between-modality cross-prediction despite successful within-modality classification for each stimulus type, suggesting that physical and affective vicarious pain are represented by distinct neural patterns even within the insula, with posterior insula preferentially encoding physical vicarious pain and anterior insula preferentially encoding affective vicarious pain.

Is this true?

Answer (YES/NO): NO